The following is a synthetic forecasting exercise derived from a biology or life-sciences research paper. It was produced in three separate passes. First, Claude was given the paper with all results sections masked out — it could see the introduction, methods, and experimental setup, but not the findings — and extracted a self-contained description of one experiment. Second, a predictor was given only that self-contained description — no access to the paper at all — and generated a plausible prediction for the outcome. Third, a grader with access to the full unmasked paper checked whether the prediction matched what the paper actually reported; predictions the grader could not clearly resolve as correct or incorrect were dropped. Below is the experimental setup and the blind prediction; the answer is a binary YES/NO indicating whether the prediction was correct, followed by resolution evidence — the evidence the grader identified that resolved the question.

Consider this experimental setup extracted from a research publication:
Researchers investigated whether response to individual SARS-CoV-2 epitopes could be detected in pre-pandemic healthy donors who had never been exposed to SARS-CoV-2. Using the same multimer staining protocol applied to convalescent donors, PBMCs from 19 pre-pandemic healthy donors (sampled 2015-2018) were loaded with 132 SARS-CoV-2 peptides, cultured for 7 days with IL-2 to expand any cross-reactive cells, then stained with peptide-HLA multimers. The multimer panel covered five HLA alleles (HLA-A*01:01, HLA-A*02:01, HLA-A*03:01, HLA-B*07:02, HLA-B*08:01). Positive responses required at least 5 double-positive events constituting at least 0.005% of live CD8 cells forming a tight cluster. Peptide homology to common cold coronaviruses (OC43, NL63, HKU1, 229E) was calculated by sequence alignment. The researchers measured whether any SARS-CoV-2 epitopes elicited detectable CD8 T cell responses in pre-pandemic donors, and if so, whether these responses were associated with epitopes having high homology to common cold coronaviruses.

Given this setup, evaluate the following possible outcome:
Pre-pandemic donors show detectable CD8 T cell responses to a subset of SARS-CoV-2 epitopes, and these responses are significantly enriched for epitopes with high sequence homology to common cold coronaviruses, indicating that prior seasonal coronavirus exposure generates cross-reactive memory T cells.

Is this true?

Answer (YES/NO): YES